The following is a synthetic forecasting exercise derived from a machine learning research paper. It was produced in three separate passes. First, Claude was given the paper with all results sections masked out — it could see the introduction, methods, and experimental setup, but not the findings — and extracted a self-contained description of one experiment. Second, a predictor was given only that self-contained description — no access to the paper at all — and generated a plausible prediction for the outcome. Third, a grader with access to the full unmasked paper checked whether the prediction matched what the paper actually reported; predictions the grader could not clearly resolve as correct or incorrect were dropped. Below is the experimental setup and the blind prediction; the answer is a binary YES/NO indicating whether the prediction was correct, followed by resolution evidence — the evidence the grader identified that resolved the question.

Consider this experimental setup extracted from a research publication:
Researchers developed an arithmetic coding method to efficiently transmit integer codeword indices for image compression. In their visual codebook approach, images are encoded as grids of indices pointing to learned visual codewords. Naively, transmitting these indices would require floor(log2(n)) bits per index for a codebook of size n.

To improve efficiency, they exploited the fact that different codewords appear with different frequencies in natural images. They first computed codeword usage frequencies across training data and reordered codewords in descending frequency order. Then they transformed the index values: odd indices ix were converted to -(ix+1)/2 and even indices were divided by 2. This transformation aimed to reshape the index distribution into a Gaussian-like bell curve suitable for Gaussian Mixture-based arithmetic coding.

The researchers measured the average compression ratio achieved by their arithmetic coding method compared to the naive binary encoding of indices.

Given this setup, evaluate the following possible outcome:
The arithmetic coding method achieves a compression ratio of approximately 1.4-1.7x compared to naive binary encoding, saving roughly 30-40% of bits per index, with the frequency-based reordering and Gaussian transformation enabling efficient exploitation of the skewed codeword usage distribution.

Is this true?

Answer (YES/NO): NO